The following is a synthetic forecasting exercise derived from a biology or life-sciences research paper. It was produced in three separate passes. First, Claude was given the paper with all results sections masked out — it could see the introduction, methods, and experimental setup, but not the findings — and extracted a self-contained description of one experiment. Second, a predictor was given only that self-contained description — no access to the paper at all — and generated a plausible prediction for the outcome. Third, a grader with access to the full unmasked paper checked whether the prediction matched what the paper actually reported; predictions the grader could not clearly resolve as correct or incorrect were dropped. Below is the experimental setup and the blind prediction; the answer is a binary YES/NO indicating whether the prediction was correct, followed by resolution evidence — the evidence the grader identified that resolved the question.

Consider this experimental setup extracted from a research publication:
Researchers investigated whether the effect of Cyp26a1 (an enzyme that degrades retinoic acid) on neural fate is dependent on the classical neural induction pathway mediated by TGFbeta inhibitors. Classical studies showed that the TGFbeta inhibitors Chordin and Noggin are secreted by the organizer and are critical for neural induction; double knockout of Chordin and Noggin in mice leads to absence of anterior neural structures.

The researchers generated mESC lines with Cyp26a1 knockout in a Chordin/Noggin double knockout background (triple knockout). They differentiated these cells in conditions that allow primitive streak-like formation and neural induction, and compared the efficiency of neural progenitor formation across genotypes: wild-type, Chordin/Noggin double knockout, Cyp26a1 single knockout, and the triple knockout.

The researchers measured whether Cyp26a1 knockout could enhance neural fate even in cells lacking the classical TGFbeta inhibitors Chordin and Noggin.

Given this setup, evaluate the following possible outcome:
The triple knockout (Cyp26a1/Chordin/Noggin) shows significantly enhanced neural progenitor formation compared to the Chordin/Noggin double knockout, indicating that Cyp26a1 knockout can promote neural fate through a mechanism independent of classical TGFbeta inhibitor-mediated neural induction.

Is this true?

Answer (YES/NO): YES